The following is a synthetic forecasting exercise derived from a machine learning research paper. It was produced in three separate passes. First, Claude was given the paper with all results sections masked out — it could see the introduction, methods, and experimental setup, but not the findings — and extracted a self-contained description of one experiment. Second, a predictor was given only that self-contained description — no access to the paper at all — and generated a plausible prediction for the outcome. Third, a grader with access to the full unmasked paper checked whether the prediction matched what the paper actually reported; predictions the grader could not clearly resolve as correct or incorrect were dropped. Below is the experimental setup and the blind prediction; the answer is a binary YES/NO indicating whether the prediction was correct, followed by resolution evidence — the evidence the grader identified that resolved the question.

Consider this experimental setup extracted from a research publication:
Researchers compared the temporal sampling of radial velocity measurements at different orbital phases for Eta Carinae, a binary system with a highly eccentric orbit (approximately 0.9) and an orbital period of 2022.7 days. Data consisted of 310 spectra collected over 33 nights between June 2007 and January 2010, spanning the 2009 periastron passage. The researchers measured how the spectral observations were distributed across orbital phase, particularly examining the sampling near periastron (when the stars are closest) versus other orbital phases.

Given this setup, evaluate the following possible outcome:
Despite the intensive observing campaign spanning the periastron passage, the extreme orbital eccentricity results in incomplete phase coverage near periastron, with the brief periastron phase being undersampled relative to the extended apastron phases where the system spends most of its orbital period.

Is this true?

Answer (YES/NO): NO